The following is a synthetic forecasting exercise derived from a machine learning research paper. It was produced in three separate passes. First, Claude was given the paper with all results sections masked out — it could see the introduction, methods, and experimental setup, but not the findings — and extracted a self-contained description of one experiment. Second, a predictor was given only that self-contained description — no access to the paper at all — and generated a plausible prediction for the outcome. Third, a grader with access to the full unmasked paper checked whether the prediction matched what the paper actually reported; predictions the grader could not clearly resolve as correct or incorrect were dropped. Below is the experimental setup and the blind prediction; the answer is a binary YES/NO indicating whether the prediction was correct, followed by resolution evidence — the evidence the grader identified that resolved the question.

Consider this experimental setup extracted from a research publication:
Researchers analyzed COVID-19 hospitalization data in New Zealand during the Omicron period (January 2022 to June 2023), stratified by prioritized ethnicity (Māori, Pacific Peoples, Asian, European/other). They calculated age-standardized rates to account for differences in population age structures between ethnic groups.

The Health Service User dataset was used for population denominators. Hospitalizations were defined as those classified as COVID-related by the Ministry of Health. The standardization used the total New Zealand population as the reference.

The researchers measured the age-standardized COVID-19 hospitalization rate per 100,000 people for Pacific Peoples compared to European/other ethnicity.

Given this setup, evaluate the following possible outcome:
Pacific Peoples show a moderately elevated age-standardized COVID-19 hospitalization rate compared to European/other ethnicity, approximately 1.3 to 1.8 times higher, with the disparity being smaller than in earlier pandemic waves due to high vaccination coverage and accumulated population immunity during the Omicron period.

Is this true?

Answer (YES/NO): NO